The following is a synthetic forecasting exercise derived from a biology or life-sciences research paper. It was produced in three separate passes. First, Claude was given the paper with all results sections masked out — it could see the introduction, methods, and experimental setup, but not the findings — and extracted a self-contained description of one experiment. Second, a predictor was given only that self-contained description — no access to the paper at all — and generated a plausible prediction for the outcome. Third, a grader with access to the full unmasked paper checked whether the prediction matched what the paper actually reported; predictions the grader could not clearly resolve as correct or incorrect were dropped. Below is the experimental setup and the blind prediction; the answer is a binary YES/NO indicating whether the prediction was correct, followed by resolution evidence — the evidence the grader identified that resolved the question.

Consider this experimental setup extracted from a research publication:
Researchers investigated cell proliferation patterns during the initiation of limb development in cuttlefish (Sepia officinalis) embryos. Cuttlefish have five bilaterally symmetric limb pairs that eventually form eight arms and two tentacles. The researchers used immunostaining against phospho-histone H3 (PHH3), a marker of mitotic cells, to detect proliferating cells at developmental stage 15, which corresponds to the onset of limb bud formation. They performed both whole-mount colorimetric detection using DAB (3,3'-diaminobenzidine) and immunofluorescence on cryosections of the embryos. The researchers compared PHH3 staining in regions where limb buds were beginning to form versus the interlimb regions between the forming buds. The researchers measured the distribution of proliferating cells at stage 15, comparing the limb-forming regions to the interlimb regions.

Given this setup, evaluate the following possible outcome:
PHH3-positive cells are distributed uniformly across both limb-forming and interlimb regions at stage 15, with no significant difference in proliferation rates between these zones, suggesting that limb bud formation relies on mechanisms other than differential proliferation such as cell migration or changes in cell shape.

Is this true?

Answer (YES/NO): NO